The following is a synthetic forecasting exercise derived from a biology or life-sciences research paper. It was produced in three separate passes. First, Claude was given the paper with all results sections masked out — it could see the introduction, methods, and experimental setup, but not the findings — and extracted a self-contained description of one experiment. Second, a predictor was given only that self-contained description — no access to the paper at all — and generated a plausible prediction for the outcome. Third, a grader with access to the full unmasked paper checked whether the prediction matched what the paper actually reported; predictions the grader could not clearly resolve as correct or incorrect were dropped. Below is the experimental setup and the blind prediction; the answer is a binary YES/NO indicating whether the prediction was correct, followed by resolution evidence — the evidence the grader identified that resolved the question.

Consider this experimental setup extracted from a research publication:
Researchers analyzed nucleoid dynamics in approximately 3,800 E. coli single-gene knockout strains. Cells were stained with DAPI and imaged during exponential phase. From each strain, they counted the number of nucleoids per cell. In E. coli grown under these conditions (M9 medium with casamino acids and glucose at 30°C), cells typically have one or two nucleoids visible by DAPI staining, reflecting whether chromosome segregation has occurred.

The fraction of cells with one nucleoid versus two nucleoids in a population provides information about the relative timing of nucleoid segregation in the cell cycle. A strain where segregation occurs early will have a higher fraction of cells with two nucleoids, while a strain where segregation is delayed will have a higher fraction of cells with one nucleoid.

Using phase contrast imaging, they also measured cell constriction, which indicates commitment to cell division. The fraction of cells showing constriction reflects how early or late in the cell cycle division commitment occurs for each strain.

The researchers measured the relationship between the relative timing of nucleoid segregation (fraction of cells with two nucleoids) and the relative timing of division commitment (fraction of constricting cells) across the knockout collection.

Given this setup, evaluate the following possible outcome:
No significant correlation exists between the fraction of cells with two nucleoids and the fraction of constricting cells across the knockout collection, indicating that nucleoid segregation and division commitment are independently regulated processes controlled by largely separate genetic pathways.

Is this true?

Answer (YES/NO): NO